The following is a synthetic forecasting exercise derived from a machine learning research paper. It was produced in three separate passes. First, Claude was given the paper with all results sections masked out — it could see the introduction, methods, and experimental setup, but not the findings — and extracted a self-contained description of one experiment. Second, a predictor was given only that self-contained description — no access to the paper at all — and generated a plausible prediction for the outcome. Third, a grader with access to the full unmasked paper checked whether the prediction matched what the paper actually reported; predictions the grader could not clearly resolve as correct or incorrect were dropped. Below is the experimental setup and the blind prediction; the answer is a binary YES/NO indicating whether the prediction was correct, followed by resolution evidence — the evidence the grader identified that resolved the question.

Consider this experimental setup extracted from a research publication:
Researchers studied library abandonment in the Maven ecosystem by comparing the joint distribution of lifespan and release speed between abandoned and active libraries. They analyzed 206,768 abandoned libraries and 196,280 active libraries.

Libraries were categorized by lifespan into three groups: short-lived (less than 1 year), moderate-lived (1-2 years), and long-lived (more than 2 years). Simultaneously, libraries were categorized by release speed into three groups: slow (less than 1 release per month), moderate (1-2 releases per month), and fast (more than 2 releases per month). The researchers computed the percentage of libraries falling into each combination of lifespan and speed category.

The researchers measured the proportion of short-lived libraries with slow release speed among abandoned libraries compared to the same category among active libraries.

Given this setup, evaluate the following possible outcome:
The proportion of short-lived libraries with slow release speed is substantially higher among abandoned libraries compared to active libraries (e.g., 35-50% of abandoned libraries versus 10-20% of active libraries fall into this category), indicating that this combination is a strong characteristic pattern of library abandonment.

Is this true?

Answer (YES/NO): NO